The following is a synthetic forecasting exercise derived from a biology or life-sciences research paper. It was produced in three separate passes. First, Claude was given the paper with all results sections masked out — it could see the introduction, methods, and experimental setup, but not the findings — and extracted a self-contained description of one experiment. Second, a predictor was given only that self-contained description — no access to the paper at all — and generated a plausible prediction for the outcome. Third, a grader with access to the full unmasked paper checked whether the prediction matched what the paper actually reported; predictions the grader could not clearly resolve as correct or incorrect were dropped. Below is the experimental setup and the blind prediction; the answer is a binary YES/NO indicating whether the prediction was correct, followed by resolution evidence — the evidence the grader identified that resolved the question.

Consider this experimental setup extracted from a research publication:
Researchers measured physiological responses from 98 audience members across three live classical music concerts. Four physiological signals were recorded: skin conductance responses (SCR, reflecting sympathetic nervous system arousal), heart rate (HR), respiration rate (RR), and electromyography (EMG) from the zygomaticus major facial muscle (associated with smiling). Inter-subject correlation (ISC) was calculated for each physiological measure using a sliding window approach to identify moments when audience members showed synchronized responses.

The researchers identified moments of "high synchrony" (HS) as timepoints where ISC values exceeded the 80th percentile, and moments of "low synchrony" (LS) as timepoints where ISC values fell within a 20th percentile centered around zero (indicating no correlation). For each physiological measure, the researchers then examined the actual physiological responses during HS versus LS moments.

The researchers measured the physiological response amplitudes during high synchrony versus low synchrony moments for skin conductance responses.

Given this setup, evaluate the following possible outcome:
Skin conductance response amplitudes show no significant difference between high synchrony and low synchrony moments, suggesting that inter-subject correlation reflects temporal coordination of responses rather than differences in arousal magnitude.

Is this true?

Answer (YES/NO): NO